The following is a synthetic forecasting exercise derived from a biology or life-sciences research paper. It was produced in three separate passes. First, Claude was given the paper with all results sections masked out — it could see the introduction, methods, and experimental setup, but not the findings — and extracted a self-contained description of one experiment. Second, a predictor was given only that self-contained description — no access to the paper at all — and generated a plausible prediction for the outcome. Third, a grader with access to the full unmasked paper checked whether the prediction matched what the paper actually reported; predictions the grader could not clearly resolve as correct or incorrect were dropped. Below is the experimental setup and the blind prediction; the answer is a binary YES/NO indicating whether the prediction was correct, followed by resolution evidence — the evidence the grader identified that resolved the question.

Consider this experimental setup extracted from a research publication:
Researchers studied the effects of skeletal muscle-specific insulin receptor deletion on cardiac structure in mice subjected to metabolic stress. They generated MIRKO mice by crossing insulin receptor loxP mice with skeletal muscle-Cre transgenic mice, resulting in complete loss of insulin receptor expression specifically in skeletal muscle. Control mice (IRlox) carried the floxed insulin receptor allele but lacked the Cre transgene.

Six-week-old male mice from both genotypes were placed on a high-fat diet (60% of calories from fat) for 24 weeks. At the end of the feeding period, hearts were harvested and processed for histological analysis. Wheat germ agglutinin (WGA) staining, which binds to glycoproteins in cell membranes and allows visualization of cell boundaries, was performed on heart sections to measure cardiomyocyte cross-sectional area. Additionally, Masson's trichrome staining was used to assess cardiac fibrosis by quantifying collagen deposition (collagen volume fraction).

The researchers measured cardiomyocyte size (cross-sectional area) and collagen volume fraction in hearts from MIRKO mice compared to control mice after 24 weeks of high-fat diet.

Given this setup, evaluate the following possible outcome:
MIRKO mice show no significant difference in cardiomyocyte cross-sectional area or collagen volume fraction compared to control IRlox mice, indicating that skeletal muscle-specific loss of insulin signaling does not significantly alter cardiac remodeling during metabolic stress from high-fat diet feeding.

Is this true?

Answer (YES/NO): NO